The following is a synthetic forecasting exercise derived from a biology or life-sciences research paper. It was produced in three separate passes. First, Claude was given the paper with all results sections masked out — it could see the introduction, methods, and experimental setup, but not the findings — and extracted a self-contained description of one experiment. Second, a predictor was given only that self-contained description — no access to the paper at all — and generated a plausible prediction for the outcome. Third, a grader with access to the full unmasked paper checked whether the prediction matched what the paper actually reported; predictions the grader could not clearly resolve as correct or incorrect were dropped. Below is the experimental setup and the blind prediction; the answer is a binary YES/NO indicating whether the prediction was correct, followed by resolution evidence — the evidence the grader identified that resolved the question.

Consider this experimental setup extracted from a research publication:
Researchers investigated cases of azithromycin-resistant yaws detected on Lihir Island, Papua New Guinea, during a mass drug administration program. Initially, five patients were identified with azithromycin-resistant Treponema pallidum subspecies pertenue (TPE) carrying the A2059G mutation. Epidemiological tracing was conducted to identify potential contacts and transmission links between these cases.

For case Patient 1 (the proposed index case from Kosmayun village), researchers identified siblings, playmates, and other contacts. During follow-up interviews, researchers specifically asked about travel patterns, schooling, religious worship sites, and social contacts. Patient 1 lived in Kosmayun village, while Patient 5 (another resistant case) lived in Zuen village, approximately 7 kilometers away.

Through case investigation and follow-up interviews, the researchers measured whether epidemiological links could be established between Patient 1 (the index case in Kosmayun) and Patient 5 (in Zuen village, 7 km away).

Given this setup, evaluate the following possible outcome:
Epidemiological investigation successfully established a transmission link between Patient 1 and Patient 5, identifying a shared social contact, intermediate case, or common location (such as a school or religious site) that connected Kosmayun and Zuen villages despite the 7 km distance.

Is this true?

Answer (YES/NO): YES